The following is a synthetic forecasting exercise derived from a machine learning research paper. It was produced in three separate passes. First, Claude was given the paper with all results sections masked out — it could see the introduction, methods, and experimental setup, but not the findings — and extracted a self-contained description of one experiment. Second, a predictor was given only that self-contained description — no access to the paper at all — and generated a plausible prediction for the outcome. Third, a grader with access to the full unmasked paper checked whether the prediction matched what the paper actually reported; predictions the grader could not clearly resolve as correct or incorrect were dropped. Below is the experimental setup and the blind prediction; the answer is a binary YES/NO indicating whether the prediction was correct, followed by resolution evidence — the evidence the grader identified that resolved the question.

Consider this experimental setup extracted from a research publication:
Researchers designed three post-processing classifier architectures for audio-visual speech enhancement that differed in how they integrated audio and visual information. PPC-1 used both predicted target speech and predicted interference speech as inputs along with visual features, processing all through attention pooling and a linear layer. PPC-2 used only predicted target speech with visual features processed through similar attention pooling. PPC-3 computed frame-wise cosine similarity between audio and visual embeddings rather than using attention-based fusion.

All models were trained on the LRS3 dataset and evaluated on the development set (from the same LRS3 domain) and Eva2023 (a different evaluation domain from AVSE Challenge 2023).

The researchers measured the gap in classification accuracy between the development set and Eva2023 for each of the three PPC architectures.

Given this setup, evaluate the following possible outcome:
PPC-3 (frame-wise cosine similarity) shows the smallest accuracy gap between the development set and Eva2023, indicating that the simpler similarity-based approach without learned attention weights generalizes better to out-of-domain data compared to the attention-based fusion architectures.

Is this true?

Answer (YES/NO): YES